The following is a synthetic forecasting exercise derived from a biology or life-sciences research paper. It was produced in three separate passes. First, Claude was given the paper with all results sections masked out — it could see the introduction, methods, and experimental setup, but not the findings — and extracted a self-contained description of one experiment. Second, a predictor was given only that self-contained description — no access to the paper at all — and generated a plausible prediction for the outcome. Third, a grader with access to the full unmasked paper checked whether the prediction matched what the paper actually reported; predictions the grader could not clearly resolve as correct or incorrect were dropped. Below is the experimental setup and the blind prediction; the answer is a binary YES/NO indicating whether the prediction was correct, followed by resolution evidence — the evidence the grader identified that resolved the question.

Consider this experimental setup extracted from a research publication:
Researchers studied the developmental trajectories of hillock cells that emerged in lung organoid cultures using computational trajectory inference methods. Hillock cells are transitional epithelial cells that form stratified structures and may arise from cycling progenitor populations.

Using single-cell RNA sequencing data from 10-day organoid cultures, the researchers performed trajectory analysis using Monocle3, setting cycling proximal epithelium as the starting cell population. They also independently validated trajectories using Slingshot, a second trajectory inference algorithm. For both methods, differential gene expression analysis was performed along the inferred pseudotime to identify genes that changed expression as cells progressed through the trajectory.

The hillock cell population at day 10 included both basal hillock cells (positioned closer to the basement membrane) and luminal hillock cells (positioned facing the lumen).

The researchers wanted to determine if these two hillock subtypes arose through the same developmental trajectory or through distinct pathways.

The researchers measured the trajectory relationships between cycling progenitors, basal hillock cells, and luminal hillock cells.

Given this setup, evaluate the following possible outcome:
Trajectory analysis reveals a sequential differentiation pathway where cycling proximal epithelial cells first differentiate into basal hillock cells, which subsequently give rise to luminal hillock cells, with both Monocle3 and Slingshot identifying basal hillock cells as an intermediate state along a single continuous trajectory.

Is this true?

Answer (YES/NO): YES